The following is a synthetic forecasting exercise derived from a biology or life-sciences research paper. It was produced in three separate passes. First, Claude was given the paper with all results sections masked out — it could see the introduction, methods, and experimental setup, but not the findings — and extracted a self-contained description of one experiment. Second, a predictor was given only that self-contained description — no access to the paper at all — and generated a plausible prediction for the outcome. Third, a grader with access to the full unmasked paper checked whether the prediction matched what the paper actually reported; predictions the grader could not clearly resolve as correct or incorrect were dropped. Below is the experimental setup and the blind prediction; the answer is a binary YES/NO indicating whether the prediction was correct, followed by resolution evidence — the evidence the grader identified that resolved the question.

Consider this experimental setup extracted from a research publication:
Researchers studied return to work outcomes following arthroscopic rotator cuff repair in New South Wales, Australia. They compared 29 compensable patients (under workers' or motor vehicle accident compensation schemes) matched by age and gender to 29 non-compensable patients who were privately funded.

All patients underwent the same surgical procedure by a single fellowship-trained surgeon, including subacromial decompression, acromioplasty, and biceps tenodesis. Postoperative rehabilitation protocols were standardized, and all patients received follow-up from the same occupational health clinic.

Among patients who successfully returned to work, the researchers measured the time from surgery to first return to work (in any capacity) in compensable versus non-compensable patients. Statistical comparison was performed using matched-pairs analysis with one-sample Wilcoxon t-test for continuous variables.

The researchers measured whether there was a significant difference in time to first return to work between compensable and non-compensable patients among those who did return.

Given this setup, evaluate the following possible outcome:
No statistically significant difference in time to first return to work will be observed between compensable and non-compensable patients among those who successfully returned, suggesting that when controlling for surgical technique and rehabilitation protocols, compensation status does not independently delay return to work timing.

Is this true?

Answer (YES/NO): YES